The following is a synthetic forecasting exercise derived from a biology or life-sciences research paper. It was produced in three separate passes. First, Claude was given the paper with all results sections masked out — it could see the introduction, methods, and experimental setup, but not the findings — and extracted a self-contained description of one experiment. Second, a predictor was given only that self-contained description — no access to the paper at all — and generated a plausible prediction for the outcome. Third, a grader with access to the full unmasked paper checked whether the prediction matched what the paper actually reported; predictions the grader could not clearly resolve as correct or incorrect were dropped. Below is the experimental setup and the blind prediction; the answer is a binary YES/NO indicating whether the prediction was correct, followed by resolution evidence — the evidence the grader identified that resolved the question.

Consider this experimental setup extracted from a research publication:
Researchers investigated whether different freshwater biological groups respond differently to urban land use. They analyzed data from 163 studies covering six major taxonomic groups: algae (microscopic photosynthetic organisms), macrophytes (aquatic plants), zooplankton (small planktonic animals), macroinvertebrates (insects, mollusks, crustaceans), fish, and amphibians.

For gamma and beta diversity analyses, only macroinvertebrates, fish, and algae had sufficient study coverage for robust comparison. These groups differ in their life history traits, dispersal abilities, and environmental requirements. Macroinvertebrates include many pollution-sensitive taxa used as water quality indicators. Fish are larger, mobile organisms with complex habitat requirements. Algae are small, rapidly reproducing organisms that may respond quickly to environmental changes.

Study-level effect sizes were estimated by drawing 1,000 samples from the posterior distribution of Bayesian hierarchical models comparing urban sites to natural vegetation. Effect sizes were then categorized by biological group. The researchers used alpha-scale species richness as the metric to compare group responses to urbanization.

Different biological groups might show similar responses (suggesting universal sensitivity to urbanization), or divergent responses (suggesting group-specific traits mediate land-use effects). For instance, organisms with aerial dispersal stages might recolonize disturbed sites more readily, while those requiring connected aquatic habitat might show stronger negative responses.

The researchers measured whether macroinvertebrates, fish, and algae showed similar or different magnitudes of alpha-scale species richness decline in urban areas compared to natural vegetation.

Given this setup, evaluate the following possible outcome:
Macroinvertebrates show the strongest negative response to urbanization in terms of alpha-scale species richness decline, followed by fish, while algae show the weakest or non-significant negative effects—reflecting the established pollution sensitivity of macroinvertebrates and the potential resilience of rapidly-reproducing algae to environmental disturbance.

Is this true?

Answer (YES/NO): YES